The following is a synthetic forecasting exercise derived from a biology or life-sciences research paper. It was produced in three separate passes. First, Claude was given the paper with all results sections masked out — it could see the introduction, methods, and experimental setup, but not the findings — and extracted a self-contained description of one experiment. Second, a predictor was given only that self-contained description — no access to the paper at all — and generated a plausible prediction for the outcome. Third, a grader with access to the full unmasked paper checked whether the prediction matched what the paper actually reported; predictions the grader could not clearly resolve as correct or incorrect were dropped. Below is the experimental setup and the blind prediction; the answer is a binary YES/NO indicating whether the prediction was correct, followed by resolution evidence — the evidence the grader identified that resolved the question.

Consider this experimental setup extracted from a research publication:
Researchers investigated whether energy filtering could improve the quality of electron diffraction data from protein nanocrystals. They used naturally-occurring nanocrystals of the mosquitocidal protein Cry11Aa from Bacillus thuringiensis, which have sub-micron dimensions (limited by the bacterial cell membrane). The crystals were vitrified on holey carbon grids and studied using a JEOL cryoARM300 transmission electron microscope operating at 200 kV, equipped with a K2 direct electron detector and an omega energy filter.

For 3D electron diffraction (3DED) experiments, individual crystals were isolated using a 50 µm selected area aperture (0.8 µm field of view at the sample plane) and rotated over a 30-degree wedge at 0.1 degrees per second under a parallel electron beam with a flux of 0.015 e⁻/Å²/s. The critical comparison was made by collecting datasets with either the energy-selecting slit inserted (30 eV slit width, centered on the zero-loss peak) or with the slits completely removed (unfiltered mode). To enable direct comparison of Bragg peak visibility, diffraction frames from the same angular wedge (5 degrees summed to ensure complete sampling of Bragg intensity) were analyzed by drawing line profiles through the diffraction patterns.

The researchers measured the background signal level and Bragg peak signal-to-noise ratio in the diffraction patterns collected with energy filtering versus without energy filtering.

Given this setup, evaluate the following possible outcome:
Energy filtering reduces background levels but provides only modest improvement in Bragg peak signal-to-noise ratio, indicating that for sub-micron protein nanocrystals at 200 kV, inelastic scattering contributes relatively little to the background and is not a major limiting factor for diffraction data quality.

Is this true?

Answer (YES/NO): NO